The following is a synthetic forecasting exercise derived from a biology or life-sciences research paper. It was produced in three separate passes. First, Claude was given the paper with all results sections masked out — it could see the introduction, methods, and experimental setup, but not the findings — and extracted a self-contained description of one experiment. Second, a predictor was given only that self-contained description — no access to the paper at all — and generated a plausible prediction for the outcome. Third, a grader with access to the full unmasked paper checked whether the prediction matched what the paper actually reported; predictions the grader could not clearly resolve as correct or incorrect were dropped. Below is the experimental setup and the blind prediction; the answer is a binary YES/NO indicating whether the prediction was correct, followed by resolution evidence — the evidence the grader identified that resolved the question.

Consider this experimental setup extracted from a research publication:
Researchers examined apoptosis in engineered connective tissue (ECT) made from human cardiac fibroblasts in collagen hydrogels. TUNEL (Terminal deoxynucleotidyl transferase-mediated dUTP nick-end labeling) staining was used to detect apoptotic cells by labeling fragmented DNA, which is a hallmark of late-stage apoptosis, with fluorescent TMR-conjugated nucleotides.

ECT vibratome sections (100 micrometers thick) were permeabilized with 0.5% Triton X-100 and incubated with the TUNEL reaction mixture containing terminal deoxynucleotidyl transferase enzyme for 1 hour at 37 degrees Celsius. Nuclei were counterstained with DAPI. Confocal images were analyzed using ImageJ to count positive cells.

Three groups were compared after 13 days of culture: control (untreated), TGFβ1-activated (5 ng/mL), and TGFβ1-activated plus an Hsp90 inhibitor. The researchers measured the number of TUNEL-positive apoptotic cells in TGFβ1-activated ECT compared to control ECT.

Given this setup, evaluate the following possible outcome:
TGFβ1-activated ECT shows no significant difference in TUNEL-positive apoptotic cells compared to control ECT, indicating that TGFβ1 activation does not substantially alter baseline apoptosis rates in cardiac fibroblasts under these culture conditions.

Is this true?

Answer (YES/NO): NO